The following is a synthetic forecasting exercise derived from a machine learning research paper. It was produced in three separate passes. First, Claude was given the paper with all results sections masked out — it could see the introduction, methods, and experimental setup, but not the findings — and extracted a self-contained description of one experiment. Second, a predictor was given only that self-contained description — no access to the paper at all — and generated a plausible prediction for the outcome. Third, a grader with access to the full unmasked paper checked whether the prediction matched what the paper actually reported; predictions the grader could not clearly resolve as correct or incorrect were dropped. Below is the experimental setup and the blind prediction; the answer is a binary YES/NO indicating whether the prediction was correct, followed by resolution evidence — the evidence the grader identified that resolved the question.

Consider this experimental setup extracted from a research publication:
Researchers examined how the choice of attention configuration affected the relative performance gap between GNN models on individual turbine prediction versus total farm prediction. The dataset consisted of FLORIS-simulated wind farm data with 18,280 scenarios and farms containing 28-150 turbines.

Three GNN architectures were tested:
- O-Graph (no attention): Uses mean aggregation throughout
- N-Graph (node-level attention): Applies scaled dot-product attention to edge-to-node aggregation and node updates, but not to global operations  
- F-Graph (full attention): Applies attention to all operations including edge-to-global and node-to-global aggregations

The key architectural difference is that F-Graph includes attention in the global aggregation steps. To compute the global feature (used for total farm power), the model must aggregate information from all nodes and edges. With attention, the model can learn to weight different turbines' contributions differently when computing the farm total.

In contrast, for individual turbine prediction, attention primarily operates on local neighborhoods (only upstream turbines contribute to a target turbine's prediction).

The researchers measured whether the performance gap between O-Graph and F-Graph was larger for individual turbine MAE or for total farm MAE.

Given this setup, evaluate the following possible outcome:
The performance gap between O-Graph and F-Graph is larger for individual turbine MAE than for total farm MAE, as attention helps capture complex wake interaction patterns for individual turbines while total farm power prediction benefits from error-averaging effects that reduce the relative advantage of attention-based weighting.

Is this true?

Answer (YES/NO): NO